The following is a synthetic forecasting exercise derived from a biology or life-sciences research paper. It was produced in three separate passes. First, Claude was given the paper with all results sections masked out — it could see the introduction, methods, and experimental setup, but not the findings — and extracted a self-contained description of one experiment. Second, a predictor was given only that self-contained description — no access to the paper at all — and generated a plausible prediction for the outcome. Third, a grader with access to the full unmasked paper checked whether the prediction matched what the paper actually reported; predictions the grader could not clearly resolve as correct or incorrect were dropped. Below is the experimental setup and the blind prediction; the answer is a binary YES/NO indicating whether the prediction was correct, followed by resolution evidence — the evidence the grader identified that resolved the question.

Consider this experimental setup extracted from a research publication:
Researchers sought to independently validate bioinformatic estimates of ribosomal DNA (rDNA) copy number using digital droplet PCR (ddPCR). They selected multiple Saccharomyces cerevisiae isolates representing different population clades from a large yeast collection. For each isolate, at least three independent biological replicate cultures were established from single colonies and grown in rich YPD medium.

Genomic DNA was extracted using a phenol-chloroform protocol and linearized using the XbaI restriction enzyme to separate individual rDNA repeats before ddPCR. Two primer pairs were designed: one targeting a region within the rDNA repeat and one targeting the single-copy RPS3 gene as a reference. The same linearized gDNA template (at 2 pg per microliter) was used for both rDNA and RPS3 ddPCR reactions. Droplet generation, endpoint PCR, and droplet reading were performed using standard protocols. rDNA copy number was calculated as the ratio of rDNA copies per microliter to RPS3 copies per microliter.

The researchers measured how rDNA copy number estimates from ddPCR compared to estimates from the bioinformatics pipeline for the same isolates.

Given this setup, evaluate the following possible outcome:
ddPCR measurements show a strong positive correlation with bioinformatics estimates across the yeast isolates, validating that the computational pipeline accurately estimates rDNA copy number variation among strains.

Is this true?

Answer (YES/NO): YES